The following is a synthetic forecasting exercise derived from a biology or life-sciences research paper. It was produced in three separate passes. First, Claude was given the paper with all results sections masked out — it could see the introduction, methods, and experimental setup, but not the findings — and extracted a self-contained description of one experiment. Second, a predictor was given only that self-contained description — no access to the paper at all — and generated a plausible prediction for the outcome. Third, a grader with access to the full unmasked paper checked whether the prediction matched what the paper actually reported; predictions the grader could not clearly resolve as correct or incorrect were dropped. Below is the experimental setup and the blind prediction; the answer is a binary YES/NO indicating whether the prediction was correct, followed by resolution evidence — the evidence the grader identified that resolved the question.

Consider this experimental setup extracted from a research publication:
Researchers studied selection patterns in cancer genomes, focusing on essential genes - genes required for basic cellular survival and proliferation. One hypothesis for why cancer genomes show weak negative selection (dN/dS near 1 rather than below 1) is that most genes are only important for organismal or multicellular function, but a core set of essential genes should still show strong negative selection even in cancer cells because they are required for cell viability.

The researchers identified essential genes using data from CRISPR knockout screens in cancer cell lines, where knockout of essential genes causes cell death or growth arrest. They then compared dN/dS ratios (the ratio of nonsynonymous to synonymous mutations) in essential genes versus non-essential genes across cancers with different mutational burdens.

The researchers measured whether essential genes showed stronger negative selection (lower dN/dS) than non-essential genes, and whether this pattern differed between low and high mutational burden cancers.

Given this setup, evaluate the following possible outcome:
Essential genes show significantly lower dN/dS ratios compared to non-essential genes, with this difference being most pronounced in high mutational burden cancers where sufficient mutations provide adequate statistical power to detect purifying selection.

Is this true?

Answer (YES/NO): NO